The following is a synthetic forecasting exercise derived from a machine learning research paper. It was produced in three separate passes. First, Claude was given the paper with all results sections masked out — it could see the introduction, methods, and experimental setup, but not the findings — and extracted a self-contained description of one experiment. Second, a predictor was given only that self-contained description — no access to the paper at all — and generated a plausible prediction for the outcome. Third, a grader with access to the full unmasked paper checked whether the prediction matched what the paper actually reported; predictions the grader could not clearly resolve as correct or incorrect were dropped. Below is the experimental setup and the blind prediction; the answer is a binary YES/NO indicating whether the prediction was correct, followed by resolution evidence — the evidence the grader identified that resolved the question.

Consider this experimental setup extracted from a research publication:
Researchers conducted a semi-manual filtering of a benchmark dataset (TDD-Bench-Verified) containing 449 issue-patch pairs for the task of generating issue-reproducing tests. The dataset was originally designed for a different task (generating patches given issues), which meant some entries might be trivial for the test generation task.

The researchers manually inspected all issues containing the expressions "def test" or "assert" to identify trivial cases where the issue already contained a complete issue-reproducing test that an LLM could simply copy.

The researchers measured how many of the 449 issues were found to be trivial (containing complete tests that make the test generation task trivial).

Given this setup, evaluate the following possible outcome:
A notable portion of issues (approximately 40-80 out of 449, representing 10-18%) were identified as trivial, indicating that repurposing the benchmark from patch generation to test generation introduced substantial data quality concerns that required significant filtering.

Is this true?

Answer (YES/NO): NO